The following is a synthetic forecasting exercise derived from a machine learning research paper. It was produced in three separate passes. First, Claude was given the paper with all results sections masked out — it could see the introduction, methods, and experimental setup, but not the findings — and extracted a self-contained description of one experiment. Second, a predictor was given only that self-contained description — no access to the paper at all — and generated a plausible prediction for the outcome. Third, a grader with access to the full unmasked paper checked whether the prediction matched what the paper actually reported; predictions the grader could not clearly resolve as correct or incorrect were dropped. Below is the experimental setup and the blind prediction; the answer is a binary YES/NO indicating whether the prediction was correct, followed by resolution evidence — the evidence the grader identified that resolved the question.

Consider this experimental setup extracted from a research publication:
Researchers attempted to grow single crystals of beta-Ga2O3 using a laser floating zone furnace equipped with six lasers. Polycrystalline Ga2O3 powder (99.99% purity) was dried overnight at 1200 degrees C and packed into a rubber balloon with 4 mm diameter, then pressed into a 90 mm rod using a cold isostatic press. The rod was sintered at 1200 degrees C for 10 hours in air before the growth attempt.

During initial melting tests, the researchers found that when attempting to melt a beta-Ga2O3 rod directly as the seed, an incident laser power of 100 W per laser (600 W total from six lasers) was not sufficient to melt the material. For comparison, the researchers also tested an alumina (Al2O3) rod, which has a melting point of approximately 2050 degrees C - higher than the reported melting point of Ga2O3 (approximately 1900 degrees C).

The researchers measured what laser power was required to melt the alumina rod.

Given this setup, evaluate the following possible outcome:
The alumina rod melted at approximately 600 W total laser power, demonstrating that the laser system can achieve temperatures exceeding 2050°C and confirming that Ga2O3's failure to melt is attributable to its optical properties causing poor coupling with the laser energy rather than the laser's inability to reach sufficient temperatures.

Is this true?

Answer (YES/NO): NO